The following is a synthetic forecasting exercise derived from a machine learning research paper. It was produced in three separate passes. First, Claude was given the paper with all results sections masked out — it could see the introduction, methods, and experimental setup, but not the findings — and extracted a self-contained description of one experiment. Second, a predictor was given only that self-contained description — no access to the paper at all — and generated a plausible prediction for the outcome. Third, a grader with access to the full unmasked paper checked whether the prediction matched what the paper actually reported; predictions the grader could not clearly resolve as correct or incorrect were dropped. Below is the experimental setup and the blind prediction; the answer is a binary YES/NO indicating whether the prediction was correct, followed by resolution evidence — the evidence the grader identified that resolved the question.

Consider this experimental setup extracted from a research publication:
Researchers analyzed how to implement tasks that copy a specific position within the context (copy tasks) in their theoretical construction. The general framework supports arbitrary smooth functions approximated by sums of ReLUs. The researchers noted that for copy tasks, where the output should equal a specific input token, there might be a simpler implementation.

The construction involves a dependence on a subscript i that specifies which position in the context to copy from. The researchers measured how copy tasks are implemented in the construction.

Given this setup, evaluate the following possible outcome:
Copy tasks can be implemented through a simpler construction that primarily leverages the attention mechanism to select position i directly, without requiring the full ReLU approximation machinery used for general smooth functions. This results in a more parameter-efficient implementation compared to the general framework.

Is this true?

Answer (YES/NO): NO